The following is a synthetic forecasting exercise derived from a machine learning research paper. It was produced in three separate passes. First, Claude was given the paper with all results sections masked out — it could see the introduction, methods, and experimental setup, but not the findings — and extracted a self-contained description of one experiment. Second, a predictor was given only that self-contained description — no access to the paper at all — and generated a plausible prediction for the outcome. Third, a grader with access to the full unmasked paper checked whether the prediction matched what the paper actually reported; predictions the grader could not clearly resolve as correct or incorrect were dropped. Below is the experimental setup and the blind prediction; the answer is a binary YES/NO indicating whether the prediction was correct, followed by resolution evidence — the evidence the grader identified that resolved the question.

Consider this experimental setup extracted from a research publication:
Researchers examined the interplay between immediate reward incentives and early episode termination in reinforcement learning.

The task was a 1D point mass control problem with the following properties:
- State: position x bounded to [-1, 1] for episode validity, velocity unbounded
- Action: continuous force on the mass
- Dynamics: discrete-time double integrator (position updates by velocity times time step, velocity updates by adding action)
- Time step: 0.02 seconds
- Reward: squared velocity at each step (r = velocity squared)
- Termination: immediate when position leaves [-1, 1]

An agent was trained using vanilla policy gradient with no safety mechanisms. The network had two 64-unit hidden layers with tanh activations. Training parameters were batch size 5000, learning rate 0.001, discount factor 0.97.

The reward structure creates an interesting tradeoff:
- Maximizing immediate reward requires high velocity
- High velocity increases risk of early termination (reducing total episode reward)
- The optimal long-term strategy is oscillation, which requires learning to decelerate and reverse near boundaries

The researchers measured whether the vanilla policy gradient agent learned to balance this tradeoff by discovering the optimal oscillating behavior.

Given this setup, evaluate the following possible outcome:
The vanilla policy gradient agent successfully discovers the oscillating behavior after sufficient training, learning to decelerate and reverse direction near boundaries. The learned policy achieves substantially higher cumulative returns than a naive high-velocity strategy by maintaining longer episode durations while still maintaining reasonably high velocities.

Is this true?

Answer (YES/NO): NO